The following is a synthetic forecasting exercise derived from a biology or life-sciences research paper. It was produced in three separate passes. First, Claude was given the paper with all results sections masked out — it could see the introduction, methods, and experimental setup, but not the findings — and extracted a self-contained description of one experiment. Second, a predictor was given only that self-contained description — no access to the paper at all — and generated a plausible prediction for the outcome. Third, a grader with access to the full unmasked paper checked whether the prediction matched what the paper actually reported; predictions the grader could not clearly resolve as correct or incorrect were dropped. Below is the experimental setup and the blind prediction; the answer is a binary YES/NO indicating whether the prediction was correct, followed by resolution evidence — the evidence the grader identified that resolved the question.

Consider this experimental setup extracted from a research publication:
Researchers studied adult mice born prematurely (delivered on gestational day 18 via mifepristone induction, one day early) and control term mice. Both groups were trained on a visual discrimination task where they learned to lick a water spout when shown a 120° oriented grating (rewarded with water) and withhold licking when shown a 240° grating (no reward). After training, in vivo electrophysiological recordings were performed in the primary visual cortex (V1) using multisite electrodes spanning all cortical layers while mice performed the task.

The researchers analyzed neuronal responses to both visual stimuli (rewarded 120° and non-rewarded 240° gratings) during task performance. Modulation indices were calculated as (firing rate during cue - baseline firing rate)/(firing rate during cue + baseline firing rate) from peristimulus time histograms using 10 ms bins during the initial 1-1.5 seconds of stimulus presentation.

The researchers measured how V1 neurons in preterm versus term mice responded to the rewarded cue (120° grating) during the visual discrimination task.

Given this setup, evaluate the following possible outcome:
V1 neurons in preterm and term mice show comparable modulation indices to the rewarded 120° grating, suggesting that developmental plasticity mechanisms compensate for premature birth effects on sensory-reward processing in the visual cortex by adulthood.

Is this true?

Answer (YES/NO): NO